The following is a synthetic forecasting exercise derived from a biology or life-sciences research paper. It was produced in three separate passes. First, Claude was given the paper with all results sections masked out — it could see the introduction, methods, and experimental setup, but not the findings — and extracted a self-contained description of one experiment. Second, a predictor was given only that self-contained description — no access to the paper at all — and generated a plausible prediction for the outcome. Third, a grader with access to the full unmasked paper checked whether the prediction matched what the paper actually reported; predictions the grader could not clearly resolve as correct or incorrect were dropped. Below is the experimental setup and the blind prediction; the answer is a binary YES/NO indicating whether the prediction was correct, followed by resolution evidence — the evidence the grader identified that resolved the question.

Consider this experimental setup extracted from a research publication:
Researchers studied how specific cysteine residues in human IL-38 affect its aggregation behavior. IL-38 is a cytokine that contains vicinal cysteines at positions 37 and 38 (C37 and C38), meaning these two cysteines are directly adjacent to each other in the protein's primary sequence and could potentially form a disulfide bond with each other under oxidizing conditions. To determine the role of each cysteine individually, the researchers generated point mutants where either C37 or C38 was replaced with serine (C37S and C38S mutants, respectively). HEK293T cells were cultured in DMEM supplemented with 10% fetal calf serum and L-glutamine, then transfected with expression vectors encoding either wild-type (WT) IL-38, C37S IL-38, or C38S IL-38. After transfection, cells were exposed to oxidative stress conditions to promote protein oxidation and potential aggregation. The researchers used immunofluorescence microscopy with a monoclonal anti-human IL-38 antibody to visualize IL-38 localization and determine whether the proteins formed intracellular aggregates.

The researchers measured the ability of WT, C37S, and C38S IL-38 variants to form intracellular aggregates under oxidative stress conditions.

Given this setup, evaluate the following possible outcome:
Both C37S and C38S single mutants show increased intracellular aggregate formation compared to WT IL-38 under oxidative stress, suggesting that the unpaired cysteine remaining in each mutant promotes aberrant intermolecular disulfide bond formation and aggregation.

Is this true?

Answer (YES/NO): NO